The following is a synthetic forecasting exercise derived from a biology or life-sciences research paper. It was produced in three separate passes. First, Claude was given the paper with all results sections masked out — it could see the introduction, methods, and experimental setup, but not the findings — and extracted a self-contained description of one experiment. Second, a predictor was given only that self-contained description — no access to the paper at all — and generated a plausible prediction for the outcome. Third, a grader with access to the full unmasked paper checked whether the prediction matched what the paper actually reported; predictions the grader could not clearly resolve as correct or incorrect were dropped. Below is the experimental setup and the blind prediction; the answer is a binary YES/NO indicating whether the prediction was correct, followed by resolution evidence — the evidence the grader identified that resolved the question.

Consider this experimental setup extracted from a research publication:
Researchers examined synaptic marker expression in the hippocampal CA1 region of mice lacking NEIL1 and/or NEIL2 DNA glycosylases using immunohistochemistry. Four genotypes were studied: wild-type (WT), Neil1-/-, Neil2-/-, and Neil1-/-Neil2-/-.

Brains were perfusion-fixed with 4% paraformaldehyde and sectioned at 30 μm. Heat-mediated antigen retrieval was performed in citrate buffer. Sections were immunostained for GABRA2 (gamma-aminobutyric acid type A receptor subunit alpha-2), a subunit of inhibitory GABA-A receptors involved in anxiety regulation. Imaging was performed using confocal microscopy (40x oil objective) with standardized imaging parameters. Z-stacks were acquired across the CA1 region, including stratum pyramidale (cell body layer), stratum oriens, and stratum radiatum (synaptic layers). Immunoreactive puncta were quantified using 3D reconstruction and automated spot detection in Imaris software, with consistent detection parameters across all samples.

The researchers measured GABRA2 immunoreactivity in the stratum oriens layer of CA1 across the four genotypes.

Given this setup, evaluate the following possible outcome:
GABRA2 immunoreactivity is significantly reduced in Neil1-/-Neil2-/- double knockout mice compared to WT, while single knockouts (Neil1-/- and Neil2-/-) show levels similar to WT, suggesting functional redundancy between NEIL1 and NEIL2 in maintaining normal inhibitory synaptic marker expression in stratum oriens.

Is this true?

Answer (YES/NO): NO